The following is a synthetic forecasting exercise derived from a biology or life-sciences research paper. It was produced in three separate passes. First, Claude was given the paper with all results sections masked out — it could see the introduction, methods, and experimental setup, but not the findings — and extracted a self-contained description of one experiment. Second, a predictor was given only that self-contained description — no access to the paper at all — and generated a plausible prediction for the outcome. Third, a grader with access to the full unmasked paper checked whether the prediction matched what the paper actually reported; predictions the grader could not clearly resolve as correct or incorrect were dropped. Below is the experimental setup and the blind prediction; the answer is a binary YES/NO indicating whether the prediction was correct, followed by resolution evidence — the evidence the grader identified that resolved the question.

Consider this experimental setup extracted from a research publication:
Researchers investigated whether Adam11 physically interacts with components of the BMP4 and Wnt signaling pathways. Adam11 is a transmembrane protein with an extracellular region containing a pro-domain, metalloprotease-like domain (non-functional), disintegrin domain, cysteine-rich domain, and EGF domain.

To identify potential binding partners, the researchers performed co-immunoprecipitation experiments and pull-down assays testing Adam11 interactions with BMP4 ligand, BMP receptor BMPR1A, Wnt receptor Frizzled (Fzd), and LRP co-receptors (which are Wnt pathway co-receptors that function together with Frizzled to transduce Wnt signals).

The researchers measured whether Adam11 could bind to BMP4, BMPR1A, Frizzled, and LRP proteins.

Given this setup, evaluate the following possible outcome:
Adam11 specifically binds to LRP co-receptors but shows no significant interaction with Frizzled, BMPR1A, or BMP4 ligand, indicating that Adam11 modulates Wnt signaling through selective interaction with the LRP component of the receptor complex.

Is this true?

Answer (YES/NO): NO